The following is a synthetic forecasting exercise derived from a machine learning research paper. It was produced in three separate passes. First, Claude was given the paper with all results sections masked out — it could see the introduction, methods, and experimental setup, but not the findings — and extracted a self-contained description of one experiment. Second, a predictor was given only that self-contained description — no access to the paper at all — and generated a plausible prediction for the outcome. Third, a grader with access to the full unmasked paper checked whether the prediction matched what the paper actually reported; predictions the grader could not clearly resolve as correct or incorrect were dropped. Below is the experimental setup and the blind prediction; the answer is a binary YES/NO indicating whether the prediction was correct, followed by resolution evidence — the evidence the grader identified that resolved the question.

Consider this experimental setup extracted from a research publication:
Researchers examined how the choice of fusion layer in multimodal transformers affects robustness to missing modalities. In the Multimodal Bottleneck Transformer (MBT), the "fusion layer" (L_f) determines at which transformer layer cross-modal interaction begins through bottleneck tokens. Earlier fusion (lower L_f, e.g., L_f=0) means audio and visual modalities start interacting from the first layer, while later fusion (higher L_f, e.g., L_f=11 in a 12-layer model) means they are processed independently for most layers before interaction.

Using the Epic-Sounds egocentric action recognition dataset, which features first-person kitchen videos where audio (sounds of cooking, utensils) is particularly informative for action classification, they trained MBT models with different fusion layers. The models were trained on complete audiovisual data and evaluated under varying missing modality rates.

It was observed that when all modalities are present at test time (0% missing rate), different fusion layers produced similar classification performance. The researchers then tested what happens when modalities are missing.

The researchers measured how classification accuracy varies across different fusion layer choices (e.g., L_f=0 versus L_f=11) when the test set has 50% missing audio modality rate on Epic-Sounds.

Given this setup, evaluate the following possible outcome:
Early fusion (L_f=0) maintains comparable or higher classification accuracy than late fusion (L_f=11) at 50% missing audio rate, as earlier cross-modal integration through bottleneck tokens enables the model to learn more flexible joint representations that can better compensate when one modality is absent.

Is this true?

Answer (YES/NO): NO